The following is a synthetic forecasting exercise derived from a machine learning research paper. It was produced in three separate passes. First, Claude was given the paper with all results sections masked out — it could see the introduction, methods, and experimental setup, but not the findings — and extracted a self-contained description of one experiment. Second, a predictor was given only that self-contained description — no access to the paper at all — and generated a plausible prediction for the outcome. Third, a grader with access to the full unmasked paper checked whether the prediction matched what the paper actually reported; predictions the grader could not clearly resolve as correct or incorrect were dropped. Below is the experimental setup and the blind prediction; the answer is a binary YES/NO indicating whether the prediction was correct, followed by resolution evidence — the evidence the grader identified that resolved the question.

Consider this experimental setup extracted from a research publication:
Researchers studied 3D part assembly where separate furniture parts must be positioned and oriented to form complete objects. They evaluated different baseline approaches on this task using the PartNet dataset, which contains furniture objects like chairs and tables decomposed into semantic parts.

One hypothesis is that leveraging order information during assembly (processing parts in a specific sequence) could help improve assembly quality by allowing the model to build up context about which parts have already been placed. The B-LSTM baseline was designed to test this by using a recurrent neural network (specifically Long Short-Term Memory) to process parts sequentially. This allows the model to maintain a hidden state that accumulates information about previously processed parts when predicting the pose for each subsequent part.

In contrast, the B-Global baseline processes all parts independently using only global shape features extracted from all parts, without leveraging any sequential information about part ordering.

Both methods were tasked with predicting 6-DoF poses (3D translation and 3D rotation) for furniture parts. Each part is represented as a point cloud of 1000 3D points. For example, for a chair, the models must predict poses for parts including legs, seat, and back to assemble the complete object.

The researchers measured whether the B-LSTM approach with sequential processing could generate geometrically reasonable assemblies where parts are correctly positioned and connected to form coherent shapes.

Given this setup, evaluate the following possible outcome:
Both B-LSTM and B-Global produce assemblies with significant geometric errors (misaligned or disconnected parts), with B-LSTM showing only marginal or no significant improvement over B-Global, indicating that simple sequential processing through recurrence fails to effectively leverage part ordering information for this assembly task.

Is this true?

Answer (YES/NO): YES